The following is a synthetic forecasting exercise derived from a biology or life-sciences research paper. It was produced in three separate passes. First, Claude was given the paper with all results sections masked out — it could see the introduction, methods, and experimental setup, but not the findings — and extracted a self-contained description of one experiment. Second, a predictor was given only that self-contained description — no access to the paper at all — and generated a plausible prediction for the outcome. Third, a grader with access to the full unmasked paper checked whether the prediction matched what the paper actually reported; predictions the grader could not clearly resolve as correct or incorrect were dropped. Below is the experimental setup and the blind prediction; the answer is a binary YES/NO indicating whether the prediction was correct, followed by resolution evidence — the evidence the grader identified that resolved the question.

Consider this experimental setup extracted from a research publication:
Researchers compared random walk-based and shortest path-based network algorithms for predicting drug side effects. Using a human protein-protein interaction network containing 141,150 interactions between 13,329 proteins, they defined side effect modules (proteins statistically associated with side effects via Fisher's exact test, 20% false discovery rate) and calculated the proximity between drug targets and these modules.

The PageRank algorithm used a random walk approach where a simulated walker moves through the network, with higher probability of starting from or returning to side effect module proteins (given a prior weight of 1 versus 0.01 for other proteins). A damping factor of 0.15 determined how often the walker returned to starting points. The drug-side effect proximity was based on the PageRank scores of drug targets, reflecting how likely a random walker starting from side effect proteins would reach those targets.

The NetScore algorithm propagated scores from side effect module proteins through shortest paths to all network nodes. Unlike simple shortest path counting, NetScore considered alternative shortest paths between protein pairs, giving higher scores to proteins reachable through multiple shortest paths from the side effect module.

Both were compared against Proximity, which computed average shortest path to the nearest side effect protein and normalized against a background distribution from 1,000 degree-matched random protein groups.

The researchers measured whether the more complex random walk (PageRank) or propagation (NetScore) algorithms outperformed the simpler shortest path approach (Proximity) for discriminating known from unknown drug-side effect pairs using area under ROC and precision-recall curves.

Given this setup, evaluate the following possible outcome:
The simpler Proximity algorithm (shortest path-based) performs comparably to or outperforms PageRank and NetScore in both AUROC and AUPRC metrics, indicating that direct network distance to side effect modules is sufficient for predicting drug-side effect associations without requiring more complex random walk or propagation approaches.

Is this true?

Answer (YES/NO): YES